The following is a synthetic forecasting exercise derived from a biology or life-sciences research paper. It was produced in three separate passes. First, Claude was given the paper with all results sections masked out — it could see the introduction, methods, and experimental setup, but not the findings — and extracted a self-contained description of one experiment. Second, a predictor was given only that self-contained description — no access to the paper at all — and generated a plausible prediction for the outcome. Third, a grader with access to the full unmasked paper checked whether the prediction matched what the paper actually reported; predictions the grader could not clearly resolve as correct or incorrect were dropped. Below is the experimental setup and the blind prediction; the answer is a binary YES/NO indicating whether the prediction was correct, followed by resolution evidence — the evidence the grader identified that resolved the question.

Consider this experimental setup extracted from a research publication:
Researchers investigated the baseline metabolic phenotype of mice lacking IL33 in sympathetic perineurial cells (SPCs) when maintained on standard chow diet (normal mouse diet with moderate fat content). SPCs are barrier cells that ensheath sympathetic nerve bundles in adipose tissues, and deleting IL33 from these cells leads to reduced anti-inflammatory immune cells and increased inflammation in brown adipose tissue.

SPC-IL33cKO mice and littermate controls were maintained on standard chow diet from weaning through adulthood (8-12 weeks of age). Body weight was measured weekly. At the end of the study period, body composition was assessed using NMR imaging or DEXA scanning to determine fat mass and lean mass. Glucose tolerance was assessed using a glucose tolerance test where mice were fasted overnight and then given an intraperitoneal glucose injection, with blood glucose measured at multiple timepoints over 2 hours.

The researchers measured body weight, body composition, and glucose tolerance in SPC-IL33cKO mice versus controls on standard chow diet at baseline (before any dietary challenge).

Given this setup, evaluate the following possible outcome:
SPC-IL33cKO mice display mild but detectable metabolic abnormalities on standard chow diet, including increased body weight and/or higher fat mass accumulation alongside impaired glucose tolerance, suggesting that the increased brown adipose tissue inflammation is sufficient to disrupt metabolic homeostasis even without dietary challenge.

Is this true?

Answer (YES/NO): NO